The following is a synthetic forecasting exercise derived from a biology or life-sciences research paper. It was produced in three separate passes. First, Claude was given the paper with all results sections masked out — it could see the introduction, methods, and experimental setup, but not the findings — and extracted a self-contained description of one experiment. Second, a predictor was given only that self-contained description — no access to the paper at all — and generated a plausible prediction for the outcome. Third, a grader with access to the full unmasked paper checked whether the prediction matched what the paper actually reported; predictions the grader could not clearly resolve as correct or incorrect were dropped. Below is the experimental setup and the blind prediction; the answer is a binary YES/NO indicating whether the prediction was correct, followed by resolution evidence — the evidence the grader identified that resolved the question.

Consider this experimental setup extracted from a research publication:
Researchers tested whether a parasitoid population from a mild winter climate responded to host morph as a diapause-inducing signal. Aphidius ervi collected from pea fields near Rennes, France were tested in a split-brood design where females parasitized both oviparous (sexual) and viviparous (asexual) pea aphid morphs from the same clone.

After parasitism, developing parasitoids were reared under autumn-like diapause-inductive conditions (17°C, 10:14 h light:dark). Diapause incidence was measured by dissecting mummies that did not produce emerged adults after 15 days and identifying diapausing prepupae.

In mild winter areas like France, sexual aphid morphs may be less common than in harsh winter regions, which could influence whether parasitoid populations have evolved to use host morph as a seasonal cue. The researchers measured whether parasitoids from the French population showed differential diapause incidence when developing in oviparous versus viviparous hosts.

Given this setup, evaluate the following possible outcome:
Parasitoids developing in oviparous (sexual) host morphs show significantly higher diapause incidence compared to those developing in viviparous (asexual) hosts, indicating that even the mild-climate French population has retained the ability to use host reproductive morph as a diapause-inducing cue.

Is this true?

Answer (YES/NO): NO